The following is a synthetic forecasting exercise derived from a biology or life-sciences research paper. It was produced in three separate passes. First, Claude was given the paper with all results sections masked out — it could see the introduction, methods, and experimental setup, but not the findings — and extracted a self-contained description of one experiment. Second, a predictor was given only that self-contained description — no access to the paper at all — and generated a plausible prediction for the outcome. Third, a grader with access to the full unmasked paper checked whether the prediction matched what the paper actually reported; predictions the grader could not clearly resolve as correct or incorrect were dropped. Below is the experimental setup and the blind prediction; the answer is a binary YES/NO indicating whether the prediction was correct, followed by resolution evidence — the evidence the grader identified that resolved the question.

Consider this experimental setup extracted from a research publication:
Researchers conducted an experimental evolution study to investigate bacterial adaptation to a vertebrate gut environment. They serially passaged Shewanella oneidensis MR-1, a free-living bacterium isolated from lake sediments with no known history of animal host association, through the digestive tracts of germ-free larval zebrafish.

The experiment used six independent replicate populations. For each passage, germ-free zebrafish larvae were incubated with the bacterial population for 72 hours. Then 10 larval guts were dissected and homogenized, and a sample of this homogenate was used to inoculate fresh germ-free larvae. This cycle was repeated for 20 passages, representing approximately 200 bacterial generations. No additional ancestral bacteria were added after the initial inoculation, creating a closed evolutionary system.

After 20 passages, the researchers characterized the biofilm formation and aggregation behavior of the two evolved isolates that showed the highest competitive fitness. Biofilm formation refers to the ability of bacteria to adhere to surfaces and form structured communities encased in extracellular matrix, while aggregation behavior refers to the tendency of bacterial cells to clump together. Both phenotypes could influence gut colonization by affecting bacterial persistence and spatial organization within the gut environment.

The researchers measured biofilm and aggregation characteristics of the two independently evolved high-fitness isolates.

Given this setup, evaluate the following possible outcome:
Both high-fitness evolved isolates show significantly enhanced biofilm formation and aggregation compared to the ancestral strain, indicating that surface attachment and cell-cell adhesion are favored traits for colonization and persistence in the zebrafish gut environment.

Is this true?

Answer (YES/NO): NO